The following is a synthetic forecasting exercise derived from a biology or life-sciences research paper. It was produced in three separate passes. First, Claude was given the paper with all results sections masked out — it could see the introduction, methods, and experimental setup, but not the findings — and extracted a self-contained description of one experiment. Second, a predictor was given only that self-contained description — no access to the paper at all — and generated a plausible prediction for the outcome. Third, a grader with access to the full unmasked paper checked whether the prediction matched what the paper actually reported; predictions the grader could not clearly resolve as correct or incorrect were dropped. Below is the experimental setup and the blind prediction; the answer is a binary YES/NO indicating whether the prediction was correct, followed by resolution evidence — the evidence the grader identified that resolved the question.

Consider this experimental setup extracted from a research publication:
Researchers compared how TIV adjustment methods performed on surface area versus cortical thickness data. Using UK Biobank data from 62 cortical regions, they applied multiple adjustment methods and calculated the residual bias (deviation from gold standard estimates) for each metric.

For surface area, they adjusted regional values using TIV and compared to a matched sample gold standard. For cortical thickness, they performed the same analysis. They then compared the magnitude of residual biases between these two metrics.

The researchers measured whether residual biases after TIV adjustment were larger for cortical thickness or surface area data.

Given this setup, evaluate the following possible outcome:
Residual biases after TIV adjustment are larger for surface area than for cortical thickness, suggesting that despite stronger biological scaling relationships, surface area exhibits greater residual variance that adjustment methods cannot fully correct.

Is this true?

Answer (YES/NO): NO